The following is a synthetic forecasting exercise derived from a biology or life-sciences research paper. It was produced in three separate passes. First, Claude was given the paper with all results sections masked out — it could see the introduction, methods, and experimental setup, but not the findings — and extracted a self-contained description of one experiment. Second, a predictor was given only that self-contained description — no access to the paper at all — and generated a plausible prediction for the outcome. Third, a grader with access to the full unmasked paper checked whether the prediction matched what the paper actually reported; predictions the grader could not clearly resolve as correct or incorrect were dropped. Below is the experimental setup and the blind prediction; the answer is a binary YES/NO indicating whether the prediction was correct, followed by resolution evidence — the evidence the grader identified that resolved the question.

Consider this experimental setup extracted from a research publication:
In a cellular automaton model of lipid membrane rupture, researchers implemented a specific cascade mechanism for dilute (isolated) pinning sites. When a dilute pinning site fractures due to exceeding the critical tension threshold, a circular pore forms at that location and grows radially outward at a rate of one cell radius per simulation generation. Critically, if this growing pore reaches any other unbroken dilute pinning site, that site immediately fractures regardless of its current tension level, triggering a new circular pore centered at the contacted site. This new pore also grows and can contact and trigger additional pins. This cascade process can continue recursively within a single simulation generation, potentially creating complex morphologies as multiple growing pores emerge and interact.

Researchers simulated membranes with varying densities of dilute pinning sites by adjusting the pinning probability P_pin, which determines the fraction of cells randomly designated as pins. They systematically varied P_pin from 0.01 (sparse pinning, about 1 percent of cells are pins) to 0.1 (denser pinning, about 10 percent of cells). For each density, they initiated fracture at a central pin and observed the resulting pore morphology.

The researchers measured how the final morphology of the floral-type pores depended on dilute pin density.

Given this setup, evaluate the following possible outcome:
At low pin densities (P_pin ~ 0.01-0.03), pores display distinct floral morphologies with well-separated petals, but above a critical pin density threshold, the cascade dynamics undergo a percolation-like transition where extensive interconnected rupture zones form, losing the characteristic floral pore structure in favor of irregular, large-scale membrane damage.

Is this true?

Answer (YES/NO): NO